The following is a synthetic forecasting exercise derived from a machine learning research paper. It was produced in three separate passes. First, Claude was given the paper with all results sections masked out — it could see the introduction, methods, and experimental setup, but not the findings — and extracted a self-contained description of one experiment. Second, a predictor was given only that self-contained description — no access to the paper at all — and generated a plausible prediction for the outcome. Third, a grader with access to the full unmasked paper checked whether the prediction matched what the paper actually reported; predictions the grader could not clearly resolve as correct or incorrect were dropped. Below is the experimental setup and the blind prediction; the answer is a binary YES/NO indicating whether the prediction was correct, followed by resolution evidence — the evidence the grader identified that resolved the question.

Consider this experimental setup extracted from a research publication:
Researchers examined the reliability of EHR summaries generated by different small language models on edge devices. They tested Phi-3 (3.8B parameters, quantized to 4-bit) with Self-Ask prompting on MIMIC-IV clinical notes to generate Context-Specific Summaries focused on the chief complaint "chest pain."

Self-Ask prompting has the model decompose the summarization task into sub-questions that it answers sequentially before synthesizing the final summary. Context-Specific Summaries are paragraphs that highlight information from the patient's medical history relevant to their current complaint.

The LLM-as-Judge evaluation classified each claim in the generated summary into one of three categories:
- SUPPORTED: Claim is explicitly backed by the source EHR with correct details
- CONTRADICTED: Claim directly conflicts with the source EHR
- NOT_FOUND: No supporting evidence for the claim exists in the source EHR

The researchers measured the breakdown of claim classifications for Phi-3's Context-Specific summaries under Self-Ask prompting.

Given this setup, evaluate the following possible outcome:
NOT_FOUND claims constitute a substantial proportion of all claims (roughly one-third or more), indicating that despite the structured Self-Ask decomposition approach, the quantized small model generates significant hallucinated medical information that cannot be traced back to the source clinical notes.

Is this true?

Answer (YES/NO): YES